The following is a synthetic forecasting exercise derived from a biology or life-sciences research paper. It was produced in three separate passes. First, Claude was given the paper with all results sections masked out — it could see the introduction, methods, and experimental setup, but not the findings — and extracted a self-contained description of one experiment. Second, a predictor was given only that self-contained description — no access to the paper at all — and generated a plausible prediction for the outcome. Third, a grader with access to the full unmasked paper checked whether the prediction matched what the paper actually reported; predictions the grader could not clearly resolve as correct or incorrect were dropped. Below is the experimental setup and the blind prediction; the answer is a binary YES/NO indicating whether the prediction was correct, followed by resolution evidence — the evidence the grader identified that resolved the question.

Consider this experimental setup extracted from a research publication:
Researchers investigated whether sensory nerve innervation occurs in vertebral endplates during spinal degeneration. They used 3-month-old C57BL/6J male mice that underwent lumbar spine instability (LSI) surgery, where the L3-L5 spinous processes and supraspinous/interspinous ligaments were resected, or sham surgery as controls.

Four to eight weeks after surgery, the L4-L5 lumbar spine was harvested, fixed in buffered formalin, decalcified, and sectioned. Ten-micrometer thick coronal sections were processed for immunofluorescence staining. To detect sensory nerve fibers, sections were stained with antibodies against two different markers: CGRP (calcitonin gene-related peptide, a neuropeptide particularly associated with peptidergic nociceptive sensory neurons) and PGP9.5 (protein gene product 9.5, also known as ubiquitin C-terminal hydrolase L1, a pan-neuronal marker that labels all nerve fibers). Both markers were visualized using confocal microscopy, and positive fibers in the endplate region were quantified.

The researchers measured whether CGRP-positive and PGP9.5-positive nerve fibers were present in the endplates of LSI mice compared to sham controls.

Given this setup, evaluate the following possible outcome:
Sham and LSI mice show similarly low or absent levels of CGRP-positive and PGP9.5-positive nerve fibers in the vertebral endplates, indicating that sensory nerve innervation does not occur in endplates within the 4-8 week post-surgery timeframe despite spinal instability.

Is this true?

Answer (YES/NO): NO